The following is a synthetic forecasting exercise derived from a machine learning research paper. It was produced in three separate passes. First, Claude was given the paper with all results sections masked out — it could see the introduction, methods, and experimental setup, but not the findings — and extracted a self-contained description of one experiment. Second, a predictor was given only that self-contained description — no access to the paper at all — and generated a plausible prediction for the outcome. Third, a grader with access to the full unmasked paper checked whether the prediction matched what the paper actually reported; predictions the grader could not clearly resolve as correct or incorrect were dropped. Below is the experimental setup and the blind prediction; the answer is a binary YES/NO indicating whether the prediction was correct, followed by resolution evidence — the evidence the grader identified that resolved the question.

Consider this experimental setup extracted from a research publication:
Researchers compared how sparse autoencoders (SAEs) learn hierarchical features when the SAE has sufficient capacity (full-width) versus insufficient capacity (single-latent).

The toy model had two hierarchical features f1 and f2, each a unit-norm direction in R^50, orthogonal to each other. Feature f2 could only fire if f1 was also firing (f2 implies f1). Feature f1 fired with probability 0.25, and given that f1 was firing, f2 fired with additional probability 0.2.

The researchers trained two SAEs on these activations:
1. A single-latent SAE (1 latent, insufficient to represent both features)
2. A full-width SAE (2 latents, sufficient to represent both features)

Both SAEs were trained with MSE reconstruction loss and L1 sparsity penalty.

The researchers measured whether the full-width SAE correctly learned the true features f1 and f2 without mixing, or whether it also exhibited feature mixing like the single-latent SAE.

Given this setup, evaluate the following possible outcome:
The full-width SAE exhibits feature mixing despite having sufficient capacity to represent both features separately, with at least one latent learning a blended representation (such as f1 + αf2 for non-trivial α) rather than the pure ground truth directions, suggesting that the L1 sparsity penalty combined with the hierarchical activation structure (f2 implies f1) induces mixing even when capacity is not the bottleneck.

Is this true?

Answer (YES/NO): YES